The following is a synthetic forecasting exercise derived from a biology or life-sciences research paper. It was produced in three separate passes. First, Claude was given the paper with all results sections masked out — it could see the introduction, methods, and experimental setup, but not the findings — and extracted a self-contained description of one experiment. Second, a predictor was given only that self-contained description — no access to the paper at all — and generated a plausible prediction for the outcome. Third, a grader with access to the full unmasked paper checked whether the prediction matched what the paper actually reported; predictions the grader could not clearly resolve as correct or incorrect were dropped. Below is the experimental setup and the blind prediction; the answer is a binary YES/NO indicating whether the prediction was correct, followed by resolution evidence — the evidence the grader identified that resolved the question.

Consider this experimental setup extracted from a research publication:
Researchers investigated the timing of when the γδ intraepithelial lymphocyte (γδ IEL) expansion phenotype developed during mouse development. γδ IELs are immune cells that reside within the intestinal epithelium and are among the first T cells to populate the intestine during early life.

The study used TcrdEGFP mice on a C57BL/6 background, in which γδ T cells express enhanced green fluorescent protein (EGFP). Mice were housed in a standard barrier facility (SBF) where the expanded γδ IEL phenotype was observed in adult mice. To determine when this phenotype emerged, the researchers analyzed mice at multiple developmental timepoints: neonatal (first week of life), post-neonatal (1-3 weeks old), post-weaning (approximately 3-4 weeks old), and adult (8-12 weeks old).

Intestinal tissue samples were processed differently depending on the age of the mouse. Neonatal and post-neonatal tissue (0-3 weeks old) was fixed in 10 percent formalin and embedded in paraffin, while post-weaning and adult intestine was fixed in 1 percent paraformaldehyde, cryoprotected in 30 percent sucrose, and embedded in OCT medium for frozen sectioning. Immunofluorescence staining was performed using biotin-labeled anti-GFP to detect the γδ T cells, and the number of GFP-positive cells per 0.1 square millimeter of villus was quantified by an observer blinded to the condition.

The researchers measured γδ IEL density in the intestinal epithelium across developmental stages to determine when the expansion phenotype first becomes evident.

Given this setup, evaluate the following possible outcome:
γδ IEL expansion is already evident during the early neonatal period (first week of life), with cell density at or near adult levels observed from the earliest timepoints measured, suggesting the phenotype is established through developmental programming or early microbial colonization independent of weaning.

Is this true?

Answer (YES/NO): NO